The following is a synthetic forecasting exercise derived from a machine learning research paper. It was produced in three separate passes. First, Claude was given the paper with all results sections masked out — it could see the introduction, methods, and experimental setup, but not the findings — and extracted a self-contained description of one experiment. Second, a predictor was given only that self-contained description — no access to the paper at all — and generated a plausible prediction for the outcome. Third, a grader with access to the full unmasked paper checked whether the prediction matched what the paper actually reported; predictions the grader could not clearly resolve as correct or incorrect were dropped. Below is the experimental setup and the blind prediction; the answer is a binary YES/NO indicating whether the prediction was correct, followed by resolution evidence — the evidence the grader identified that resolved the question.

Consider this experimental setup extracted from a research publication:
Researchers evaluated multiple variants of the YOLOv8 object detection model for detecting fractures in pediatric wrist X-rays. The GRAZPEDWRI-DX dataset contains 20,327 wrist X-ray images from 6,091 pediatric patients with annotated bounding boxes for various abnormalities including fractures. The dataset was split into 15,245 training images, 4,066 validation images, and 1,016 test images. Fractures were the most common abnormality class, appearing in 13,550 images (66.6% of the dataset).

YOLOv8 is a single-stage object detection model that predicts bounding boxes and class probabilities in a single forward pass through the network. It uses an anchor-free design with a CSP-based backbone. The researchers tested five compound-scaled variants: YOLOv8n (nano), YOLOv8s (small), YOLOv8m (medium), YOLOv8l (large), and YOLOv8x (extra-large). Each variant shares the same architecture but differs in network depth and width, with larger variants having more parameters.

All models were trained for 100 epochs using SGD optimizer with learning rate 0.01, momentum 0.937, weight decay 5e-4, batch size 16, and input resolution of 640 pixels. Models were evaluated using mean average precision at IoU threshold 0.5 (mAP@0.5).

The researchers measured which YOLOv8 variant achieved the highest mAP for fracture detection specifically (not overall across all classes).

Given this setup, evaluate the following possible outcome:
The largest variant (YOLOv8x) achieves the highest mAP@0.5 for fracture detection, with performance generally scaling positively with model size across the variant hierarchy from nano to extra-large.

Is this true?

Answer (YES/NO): YES